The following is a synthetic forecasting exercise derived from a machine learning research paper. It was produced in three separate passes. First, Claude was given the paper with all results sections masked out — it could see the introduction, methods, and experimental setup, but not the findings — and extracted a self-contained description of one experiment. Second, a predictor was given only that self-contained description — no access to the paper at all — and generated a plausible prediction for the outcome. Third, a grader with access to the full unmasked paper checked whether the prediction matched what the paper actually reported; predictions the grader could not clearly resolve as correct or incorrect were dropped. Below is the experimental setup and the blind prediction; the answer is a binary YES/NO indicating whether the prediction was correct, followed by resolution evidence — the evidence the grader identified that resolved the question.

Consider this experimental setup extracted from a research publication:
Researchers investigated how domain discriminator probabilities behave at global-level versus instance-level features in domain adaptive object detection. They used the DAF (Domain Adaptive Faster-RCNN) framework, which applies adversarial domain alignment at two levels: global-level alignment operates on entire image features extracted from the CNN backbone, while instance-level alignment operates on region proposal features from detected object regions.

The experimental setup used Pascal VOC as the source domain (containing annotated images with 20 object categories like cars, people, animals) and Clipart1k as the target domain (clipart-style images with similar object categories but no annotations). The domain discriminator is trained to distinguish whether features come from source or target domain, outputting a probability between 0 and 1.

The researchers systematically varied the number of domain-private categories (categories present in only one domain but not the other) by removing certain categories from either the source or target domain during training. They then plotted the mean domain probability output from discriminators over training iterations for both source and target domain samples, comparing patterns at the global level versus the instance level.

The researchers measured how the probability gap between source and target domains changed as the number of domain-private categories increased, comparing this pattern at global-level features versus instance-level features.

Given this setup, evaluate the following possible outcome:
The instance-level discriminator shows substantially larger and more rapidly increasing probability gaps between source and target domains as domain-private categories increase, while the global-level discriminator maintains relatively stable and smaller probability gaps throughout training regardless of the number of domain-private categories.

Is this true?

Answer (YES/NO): NO